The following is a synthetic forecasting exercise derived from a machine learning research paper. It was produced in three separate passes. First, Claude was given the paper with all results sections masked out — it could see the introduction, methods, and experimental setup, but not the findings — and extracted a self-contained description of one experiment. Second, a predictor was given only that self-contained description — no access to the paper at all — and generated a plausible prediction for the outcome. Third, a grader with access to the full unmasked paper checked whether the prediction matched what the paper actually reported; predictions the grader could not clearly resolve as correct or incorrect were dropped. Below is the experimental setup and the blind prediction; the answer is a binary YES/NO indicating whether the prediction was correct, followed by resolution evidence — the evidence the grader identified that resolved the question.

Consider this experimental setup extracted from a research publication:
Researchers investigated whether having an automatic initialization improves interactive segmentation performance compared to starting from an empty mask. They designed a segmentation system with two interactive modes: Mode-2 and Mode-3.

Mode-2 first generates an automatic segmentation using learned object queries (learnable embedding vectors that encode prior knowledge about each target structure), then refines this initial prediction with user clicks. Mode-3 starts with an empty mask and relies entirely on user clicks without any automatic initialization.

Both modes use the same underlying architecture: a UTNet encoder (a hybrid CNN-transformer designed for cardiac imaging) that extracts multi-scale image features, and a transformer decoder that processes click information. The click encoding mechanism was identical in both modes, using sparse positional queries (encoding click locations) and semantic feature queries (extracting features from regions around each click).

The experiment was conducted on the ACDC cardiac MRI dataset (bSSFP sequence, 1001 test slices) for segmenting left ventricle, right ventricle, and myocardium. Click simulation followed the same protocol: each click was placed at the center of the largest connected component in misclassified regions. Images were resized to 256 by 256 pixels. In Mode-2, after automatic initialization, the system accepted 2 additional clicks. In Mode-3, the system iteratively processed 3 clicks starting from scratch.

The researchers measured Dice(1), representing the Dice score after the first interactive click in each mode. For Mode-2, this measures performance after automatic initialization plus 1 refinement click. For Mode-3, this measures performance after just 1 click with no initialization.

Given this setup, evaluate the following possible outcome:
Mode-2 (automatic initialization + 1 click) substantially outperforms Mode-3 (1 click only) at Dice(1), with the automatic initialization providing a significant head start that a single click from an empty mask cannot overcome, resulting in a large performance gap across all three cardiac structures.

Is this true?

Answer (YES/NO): NO